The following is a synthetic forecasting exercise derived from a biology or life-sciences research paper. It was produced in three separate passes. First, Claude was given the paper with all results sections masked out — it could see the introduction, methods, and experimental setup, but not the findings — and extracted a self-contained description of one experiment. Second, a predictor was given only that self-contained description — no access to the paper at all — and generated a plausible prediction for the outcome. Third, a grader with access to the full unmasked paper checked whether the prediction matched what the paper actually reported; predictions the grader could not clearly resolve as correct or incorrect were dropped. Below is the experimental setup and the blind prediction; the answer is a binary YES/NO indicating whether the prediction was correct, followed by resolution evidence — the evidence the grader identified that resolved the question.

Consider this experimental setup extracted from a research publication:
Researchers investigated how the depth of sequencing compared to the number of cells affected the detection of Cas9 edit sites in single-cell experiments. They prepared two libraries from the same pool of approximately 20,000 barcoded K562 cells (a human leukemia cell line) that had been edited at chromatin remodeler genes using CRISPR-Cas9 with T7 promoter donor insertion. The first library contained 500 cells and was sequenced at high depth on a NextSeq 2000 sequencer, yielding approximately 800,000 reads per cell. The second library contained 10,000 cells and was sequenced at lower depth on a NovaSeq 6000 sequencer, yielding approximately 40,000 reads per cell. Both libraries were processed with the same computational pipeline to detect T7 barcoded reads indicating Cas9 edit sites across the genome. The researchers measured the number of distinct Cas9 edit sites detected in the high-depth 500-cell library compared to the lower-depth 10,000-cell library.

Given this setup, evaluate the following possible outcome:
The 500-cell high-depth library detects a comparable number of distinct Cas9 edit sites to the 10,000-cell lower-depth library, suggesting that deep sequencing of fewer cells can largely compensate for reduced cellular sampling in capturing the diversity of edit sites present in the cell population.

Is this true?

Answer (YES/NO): NO